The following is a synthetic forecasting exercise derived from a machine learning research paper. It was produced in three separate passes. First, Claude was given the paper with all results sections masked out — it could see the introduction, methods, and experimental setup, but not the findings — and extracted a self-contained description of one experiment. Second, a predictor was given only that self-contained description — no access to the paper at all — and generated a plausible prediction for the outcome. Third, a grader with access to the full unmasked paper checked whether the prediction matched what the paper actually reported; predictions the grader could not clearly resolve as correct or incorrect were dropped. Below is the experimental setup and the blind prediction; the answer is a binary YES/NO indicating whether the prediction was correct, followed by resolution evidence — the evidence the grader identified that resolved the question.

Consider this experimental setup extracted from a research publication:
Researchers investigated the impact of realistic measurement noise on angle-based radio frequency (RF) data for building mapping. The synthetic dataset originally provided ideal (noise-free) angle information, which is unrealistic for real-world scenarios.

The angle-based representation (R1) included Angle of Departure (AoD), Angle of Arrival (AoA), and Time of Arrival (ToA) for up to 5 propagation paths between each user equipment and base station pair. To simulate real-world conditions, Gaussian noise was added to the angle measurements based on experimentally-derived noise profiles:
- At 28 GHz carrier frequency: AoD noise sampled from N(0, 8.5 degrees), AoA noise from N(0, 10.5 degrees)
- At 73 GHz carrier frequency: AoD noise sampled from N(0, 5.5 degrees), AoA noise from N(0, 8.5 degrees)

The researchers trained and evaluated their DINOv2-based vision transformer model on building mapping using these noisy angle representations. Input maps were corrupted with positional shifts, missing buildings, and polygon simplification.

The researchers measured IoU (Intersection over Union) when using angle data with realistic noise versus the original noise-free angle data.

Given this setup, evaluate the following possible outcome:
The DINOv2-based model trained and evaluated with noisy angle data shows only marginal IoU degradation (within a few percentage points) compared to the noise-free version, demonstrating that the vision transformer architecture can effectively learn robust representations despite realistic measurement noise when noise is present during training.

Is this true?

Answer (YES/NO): YES